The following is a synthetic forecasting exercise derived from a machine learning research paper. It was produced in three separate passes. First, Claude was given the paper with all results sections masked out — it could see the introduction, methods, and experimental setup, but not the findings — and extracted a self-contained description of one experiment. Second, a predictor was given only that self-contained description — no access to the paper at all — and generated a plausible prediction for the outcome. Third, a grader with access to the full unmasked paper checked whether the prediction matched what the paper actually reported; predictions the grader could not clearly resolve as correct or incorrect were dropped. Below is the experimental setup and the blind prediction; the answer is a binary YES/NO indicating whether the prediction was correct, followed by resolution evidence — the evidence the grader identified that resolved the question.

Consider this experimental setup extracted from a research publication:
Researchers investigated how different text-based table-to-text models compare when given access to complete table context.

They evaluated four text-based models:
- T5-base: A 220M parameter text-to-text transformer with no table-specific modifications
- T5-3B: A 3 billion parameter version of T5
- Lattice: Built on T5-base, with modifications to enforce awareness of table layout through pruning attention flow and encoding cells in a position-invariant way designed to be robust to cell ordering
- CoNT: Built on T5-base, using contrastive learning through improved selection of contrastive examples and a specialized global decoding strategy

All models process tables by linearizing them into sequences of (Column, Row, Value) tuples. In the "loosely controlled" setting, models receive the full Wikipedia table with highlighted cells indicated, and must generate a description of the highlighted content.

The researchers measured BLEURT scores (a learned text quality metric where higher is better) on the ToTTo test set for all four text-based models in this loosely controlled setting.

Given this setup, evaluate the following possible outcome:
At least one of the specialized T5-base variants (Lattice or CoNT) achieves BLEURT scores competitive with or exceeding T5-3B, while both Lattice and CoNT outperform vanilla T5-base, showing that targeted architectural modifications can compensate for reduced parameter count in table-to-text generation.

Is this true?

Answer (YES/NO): YES